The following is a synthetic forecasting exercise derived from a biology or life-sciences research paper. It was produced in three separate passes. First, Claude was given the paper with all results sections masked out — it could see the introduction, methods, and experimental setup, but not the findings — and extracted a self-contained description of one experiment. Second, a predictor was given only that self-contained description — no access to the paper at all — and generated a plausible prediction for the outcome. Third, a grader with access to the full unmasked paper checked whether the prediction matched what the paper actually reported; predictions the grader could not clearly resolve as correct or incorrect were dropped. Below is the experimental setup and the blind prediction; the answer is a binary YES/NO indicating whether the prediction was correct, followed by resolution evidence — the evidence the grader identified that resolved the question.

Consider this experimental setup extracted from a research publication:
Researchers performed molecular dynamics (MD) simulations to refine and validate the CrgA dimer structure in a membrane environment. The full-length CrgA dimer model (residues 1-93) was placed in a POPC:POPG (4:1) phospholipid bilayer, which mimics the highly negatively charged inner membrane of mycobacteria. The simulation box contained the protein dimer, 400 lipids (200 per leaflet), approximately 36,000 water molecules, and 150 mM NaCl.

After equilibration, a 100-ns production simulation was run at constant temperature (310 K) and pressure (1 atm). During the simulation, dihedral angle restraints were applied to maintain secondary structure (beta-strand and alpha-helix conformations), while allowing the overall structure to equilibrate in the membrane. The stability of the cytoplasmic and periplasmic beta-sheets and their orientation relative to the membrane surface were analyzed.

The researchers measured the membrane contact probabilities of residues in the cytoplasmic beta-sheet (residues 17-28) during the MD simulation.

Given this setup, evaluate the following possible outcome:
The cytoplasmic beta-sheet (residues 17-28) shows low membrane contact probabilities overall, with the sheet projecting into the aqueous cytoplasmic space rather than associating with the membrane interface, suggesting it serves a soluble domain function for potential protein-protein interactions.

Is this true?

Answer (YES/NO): NO